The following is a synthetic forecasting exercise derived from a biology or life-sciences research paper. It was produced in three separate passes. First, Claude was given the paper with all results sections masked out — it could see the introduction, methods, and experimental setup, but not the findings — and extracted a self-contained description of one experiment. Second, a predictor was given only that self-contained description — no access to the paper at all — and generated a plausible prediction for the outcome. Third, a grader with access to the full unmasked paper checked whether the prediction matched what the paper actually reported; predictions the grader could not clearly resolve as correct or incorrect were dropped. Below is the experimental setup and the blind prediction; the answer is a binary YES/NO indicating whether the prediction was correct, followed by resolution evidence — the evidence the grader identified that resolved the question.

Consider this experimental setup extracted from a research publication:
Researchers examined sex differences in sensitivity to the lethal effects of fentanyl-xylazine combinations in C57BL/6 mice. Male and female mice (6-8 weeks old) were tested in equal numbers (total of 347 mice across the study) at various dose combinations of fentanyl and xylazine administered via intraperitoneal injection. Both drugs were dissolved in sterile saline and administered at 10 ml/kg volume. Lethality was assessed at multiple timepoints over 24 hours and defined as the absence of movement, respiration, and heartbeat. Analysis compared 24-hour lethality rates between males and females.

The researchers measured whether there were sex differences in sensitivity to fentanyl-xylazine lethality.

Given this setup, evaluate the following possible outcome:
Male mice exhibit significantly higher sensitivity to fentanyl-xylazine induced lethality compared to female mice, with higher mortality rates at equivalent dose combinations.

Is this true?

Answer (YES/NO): NO